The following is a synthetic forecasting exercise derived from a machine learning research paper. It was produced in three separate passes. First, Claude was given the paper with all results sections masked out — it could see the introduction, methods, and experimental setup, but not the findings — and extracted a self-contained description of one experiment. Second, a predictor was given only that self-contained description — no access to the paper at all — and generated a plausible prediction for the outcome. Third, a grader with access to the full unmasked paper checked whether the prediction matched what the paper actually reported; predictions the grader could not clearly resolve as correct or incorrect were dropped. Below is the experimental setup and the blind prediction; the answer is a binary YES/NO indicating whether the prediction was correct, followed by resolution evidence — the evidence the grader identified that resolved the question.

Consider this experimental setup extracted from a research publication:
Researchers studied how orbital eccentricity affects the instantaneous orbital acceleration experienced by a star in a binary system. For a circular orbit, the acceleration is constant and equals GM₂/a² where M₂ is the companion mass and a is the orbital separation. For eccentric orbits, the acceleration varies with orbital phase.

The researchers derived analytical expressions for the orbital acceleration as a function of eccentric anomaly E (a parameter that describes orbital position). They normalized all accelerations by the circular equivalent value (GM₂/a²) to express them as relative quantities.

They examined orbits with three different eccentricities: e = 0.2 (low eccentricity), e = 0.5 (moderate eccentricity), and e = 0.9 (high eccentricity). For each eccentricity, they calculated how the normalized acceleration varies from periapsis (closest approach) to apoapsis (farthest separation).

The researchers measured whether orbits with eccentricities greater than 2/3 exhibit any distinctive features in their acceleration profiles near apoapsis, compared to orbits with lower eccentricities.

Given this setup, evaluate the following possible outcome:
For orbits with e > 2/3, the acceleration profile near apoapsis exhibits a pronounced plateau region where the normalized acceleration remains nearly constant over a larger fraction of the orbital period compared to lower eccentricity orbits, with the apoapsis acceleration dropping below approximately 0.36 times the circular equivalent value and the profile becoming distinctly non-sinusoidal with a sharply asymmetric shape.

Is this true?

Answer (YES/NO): NO